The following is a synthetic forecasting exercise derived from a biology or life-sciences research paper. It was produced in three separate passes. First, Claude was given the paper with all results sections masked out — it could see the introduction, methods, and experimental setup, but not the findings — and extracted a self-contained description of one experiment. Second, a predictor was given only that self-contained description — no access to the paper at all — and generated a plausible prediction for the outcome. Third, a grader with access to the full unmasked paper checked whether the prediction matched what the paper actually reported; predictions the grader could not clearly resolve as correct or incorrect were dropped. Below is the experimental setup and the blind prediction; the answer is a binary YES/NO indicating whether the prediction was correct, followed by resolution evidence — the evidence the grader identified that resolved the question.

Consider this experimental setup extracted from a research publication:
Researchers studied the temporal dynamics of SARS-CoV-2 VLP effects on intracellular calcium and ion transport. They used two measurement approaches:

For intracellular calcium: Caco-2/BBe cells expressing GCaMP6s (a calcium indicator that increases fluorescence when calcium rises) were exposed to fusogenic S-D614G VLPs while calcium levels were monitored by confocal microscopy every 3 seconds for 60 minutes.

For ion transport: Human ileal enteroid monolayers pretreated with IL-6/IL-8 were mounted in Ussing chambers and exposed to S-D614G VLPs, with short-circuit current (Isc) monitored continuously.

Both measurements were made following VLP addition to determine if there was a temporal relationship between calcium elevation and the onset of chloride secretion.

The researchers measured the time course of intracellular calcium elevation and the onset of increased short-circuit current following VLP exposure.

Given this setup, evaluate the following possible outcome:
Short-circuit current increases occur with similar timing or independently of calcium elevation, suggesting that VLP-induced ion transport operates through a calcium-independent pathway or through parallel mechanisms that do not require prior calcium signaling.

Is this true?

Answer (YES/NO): NO